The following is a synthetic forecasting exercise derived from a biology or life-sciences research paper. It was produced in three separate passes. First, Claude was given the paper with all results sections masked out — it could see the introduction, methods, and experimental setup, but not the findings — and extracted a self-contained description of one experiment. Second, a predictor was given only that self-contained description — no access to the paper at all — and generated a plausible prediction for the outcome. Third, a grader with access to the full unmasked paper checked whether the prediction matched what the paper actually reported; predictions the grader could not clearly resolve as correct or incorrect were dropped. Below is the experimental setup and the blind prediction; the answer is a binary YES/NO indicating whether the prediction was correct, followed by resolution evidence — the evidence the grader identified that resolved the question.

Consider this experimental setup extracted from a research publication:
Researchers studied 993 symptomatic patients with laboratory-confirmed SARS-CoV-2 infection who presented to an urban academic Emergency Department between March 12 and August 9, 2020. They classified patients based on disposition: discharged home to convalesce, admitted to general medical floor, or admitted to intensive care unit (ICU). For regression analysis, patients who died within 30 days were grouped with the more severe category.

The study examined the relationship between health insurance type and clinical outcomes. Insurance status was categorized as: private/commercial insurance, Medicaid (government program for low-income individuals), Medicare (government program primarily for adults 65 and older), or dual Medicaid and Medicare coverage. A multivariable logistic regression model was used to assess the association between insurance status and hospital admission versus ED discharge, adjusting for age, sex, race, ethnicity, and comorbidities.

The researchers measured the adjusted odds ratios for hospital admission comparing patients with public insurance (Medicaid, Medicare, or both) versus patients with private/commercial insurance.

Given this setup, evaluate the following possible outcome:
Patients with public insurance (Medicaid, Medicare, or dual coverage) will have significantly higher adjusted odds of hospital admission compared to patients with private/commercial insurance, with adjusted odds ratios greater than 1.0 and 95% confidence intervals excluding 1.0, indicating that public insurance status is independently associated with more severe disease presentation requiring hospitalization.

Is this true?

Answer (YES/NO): YES